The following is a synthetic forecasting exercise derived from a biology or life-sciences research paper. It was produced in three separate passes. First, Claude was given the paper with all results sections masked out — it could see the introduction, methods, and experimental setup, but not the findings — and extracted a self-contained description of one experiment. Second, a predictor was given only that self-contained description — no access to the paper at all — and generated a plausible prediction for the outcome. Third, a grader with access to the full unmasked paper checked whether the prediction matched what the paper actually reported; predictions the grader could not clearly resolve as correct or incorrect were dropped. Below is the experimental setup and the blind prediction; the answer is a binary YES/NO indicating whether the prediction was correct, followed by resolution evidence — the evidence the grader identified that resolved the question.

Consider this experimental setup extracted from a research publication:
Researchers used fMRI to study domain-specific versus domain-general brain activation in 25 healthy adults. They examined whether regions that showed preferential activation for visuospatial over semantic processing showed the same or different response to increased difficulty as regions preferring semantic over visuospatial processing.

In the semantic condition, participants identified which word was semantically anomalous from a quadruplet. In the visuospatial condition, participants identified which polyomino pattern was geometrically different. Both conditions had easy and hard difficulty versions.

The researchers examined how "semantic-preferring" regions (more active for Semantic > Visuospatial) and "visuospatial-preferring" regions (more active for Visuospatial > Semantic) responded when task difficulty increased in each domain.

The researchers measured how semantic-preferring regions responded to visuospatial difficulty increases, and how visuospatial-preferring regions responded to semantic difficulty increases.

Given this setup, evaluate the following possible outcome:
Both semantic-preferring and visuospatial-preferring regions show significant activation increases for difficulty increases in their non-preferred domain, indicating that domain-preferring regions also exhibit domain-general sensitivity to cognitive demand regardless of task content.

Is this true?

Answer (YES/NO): NO